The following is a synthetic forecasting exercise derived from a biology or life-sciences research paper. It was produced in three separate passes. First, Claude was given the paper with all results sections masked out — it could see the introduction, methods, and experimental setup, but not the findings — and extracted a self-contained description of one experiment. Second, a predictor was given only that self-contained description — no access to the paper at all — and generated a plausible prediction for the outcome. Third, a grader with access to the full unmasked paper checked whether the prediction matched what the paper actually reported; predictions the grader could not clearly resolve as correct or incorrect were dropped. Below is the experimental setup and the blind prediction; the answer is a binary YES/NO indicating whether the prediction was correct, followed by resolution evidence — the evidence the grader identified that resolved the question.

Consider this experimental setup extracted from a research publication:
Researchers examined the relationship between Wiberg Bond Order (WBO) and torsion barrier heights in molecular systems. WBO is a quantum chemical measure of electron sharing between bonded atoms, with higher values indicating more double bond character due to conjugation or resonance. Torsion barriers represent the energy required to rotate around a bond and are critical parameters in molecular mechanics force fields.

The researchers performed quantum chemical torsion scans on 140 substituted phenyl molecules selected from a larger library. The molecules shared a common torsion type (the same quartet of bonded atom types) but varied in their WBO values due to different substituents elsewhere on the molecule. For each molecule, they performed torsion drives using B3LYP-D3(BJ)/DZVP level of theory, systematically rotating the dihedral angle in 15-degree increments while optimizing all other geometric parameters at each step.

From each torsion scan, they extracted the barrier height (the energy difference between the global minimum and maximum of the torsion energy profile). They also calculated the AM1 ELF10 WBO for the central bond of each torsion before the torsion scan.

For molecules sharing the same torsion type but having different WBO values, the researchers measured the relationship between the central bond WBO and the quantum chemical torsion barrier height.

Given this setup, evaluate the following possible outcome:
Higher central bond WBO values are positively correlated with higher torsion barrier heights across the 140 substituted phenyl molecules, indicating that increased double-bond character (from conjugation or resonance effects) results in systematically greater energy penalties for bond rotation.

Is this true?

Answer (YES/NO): YES